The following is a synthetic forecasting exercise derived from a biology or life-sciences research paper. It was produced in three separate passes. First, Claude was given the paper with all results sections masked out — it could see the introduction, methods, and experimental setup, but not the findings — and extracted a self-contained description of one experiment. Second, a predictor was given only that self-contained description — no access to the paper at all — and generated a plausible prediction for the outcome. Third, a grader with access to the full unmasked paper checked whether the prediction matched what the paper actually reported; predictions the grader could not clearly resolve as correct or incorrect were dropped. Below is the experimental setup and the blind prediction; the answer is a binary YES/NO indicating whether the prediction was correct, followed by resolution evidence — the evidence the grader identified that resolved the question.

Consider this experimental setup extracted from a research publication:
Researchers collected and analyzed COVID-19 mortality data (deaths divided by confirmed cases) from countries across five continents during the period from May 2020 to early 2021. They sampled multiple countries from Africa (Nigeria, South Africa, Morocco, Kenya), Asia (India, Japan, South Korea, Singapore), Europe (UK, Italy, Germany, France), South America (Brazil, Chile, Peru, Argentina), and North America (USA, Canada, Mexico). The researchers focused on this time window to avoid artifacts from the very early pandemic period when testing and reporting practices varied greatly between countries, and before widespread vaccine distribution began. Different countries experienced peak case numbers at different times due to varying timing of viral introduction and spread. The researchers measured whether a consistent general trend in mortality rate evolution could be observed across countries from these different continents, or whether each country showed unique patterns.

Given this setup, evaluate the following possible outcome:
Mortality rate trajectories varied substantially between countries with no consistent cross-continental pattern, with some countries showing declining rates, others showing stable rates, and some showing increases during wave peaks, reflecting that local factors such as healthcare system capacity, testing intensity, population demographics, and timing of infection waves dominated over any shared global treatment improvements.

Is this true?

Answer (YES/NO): NO